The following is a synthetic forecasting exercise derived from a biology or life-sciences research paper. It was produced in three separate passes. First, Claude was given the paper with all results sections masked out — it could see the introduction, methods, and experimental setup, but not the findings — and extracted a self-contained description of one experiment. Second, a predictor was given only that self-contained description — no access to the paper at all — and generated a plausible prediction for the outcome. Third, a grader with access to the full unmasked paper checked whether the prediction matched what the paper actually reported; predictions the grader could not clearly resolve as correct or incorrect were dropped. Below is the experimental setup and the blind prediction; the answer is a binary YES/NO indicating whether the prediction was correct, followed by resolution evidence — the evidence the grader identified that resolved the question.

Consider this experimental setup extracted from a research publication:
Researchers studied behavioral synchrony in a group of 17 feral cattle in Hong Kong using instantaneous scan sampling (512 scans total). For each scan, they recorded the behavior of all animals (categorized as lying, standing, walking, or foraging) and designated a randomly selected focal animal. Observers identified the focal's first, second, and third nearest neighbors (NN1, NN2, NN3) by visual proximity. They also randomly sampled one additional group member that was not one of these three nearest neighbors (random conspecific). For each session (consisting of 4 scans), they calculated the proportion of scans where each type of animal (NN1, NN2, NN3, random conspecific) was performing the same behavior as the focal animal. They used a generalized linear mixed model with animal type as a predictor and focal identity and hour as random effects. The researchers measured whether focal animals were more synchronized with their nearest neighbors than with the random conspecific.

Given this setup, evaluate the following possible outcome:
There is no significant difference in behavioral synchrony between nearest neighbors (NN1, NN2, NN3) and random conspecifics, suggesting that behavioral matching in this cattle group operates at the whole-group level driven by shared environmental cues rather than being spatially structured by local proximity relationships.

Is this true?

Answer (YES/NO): NO